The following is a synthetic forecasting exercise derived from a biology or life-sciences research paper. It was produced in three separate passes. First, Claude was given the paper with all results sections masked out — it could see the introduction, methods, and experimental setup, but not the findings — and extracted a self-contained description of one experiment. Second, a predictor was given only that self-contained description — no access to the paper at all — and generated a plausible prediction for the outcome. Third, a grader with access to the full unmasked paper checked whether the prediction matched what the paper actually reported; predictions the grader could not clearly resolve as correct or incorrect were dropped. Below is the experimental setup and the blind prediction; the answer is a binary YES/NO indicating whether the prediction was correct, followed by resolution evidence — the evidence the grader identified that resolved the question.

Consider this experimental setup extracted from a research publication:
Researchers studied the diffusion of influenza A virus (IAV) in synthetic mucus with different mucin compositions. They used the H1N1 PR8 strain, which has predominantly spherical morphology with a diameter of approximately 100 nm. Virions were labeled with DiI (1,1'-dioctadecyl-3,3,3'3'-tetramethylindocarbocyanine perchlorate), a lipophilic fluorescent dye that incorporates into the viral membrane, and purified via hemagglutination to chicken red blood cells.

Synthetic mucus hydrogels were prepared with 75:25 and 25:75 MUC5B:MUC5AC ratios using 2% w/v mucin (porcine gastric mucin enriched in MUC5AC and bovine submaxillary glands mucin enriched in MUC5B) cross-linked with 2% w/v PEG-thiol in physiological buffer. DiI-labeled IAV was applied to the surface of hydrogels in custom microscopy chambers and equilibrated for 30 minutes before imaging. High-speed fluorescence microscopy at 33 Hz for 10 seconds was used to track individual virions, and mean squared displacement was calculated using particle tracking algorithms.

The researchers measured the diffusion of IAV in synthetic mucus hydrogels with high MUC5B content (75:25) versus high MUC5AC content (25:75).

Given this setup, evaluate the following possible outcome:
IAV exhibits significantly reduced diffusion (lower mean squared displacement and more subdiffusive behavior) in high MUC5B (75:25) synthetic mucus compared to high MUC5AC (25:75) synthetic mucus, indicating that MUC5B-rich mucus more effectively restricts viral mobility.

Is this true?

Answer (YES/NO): YES